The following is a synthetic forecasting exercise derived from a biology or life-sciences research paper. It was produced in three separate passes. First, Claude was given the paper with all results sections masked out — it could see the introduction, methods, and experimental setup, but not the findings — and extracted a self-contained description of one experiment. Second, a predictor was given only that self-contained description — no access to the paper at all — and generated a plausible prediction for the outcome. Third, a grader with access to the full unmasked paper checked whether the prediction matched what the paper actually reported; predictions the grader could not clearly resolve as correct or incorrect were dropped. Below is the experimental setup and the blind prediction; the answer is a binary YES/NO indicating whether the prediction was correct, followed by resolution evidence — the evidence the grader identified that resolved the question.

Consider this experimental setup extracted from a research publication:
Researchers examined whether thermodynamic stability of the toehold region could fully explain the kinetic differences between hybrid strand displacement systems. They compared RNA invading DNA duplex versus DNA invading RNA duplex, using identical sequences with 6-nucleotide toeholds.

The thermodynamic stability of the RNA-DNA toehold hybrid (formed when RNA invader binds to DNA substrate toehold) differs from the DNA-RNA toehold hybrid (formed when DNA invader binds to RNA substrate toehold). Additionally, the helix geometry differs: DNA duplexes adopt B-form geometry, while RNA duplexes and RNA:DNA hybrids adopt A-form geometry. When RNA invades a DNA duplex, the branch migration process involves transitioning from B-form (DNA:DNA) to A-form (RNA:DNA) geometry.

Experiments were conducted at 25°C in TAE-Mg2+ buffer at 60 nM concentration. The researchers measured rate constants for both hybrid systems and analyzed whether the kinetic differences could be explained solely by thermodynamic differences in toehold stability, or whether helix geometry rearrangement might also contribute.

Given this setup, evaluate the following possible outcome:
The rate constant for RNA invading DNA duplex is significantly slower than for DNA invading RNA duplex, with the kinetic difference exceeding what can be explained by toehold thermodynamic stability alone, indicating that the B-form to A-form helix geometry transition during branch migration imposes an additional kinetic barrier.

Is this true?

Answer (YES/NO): NO